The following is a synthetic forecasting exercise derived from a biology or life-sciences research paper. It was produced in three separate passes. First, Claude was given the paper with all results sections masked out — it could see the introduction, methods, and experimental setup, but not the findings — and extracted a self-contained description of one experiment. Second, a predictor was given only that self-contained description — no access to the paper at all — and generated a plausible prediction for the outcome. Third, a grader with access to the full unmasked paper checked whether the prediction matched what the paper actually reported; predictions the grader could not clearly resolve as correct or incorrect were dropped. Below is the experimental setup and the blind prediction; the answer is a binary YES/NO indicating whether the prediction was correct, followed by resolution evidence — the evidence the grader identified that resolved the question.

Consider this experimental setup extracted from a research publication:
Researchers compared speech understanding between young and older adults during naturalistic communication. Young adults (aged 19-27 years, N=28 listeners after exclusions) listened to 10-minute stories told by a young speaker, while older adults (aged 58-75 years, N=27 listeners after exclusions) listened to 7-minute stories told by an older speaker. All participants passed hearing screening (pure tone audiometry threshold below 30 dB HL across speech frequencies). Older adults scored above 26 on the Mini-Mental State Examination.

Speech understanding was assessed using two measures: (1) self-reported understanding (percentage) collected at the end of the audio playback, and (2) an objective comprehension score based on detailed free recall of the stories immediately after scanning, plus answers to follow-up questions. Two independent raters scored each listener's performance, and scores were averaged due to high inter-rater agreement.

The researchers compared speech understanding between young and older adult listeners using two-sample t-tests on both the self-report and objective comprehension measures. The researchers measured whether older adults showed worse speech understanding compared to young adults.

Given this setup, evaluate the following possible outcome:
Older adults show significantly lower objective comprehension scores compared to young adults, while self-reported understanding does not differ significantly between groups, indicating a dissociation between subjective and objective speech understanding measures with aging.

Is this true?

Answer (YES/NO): NO